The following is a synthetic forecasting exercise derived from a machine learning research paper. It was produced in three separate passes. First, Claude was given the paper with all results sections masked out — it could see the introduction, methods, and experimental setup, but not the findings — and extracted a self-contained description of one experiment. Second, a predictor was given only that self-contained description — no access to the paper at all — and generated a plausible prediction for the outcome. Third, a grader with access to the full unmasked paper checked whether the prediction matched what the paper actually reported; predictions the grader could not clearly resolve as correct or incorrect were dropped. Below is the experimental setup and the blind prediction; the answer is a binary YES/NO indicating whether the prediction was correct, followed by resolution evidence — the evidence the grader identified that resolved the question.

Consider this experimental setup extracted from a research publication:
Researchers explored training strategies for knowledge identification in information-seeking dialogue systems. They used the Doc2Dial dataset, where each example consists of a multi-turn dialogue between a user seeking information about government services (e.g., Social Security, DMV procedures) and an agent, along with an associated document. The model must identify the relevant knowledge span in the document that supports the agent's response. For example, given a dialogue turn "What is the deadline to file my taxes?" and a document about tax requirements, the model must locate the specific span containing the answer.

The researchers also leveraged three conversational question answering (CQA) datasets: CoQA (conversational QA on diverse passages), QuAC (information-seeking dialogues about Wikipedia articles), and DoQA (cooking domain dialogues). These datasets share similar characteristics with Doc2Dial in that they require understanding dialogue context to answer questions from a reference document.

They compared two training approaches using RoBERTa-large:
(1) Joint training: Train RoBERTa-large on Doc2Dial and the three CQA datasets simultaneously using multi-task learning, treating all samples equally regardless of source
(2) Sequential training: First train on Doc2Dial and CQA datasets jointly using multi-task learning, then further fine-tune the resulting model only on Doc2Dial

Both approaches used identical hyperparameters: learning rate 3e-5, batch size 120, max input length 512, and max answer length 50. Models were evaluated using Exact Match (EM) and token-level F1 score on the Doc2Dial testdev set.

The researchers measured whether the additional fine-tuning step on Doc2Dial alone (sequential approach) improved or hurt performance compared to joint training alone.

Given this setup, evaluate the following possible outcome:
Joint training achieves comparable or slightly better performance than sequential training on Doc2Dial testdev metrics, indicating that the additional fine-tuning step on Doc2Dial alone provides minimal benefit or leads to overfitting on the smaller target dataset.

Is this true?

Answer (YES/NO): YES